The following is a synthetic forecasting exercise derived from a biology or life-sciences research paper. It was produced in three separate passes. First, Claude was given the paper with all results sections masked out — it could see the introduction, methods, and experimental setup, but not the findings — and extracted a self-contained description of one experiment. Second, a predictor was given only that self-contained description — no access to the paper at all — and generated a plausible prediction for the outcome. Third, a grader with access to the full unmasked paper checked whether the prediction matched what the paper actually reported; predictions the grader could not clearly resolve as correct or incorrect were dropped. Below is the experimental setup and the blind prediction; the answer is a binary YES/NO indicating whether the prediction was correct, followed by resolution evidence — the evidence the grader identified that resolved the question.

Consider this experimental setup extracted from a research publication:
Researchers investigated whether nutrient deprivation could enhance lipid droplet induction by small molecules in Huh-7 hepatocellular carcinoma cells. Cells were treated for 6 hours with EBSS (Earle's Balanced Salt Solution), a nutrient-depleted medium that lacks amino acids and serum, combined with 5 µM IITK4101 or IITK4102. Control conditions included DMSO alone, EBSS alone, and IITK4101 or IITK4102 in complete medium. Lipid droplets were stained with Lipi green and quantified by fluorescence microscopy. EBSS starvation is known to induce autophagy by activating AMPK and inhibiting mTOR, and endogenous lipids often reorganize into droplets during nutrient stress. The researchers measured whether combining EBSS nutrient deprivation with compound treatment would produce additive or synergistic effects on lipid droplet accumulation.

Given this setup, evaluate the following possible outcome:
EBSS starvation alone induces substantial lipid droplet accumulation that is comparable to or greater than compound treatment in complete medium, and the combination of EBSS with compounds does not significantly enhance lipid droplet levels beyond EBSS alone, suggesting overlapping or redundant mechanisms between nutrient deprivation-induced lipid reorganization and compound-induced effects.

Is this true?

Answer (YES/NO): NO